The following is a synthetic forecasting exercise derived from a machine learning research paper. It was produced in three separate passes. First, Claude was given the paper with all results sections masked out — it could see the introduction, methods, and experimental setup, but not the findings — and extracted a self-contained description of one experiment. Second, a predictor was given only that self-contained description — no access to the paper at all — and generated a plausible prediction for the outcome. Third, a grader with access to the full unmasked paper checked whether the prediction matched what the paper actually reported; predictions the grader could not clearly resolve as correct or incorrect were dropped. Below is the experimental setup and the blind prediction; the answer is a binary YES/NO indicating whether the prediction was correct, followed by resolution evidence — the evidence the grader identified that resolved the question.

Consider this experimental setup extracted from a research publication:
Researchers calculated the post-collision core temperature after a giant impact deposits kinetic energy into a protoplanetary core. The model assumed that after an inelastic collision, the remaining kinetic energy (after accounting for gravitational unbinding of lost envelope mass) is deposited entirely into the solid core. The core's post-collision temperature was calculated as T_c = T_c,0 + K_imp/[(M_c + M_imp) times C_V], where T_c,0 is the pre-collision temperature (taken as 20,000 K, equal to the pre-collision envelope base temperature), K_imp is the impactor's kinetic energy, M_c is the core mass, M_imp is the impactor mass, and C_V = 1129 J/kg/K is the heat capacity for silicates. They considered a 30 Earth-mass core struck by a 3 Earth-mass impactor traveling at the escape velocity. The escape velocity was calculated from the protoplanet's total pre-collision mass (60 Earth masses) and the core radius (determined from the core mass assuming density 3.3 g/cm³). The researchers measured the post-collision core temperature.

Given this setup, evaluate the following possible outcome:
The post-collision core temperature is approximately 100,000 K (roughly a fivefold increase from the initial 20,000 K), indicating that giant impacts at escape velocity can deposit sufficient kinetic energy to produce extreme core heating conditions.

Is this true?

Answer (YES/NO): NO